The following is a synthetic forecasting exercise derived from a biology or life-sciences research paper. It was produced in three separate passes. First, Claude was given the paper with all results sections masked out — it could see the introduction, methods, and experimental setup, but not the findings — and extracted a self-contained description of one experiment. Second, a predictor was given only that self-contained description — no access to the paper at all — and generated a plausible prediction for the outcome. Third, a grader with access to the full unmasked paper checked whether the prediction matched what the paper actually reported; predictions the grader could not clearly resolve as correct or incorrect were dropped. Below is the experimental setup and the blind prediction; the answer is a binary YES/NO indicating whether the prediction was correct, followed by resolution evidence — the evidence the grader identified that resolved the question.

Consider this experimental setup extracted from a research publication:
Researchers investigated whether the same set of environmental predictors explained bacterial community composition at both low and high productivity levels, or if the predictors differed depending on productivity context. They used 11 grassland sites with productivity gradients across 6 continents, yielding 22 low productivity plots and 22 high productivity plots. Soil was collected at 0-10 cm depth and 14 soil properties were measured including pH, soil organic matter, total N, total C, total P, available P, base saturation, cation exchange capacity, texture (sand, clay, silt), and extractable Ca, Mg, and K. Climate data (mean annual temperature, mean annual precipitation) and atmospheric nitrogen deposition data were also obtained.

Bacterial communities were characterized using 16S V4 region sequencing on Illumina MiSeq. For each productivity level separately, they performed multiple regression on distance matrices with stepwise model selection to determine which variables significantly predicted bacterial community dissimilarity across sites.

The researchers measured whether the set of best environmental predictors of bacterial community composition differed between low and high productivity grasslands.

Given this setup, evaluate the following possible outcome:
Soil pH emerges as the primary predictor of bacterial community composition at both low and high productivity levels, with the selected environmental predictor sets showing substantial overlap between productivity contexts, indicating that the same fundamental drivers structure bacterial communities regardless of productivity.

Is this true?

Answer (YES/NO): YES